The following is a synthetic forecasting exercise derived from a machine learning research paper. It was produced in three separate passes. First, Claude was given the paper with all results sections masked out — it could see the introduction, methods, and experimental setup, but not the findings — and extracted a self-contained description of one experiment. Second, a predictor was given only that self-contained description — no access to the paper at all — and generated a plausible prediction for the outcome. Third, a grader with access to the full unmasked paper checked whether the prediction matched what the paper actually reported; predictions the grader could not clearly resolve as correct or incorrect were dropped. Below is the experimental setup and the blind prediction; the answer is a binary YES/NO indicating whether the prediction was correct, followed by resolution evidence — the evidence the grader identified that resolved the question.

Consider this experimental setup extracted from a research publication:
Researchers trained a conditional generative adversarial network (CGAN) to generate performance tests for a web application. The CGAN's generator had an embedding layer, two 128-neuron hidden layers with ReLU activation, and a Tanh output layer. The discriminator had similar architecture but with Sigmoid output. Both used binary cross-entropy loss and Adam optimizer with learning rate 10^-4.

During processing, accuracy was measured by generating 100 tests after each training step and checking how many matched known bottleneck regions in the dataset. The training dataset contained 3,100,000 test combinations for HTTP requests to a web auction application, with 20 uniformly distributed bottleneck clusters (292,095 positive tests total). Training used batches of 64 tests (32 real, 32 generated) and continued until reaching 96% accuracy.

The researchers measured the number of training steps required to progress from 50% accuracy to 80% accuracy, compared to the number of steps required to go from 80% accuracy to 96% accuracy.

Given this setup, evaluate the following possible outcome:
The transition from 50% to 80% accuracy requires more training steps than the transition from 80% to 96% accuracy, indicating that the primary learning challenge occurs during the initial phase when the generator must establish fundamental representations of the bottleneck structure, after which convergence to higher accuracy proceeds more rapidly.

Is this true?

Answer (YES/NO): NO